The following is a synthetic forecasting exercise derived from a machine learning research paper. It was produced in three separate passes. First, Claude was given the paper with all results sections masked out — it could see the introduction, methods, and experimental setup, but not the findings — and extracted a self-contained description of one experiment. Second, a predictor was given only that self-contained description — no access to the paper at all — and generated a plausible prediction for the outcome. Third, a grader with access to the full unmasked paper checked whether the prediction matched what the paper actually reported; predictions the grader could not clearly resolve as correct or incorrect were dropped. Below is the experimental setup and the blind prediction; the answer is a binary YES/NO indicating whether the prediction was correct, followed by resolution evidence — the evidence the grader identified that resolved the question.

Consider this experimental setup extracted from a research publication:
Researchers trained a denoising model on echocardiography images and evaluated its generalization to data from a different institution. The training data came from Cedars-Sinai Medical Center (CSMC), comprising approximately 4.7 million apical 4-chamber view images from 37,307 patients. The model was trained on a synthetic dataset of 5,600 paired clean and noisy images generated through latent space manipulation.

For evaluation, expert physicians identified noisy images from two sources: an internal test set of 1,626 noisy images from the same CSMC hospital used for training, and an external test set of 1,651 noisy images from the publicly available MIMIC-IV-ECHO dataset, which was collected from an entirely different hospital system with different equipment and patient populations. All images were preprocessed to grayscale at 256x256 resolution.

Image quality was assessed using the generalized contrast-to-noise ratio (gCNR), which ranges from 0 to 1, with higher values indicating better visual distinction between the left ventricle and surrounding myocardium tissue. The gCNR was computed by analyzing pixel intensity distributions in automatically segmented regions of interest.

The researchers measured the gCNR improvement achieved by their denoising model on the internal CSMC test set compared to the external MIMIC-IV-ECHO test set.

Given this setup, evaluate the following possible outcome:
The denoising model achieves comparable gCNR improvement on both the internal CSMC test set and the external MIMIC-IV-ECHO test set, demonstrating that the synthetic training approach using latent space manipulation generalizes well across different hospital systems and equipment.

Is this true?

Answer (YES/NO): YES